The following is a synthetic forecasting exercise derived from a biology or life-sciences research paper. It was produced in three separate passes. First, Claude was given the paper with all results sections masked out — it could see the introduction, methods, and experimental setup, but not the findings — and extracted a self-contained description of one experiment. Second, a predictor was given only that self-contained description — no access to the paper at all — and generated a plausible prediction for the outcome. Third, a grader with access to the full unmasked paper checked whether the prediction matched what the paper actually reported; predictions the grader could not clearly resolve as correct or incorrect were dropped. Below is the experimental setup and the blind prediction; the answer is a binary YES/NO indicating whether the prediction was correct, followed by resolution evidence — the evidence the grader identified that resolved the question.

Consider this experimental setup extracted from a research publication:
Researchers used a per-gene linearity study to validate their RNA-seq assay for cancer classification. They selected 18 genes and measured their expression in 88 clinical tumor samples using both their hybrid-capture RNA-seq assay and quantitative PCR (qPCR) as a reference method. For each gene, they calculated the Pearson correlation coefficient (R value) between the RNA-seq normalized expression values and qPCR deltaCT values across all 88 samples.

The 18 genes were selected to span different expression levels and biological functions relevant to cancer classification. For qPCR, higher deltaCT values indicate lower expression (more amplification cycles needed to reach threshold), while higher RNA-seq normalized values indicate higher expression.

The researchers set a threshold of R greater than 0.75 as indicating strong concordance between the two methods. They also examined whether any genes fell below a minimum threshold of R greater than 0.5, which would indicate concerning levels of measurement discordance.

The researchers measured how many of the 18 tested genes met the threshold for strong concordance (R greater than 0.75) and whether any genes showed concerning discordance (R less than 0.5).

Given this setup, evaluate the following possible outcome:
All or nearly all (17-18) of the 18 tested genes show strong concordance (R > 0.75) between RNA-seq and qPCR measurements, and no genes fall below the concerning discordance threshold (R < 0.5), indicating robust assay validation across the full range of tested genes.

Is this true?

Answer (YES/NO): NO